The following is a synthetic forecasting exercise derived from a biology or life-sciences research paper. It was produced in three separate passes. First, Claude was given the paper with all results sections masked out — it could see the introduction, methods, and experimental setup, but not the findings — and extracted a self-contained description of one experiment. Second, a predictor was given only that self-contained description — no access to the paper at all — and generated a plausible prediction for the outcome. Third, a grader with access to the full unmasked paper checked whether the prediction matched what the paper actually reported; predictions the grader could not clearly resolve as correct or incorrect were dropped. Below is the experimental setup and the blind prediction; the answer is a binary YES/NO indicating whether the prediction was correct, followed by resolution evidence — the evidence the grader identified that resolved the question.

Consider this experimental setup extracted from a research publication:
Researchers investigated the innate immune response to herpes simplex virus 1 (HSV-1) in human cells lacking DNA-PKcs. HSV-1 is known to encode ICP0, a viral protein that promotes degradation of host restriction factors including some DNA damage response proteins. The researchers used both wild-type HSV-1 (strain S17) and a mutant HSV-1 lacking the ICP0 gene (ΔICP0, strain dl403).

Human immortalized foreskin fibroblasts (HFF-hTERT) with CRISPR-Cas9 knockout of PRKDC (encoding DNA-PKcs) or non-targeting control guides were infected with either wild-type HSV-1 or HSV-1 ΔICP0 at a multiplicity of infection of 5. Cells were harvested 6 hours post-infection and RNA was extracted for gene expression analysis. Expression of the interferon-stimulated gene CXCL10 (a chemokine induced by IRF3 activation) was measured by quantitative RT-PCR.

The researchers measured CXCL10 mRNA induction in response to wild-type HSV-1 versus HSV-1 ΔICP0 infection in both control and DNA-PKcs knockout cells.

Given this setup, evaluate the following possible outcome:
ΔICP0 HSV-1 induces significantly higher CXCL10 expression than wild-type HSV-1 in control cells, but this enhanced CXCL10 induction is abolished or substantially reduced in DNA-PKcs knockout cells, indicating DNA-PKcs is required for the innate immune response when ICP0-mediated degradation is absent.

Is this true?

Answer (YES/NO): YES